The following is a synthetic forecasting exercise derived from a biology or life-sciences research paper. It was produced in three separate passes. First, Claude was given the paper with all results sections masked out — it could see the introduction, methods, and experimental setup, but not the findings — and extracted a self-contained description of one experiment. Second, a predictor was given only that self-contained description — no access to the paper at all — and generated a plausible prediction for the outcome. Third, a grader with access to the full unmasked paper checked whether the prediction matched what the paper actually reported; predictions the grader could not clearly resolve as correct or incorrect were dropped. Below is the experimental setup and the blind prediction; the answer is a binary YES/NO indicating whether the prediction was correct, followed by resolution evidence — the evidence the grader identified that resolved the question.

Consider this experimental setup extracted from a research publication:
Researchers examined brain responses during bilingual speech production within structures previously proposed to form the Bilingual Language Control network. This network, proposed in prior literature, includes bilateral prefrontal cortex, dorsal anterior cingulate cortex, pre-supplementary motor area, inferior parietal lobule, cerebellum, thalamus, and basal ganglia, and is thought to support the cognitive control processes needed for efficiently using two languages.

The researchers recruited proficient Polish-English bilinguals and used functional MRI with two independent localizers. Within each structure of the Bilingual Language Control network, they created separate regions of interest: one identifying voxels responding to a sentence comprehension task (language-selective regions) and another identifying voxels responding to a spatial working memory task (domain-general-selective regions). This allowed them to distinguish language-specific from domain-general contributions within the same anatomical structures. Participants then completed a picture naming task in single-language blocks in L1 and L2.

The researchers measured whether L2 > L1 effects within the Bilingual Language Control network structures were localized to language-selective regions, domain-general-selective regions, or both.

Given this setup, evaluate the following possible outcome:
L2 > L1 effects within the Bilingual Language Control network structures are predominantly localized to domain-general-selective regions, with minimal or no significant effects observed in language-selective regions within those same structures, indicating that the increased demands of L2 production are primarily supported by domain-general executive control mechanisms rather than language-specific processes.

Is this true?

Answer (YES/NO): NO